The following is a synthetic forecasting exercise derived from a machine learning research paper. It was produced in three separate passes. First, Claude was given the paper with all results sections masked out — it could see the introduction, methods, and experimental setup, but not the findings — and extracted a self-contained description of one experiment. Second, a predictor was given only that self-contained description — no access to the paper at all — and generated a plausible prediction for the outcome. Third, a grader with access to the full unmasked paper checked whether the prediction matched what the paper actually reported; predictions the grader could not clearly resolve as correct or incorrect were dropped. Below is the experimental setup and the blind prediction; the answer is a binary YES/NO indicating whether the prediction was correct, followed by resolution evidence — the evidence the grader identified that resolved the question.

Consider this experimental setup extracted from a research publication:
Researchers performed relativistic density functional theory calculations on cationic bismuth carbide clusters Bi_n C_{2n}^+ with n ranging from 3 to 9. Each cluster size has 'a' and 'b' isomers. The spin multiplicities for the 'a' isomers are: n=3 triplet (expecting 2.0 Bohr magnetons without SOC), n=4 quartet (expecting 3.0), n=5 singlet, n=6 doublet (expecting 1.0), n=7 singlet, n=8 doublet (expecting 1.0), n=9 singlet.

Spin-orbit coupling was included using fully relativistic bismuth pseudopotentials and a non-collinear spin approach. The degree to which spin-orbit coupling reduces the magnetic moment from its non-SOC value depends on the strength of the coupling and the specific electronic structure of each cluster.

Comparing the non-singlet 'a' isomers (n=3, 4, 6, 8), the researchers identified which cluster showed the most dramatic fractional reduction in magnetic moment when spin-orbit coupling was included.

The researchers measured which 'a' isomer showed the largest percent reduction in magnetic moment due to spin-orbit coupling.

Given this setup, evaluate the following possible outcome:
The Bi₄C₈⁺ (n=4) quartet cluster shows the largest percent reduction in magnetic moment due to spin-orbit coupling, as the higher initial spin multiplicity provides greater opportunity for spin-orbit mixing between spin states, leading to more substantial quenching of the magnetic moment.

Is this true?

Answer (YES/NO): YES